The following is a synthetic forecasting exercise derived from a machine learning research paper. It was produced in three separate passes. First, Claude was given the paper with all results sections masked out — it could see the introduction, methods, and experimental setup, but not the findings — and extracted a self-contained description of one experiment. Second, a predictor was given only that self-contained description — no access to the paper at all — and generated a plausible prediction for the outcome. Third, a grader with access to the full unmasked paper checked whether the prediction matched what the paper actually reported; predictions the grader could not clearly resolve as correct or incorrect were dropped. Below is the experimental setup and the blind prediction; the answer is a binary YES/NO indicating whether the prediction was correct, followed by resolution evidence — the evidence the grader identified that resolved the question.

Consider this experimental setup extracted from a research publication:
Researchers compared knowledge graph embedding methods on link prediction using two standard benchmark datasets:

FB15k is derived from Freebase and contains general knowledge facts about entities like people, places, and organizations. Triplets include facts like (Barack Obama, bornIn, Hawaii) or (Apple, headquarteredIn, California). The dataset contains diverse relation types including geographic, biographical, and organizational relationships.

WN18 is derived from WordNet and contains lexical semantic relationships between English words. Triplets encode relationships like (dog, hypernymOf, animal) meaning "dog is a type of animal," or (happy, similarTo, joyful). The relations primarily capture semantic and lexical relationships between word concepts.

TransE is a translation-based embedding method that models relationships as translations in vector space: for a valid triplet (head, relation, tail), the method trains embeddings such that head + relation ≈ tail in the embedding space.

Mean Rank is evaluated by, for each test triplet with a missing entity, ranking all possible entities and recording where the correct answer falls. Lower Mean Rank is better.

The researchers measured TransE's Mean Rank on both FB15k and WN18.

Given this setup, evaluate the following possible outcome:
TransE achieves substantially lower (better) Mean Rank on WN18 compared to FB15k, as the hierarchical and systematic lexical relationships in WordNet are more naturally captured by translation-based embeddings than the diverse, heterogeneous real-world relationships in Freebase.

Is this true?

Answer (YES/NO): NO